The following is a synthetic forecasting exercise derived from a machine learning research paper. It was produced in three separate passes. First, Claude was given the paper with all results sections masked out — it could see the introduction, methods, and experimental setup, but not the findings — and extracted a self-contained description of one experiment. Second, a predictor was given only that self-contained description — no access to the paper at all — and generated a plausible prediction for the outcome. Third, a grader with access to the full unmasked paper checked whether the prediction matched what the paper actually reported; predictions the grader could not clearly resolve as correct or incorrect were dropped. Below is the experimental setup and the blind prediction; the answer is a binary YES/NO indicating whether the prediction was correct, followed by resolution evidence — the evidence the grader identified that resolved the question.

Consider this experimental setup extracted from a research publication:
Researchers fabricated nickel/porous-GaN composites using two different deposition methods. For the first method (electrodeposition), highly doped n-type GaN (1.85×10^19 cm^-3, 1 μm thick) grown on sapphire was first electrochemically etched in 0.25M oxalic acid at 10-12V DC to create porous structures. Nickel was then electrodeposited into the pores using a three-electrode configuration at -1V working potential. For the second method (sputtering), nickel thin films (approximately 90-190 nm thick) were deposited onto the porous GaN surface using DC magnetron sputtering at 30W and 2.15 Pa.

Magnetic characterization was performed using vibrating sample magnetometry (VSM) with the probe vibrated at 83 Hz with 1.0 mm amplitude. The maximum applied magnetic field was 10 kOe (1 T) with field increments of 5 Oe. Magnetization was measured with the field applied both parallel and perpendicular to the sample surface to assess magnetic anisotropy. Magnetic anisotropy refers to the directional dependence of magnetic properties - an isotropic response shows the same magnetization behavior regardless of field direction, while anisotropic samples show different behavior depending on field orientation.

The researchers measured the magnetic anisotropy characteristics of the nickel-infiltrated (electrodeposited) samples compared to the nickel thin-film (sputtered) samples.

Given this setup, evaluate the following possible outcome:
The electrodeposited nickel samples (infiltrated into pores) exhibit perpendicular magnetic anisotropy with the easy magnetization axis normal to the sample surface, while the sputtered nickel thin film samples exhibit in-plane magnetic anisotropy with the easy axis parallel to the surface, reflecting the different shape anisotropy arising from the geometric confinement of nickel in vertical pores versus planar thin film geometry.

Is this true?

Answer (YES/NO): NO